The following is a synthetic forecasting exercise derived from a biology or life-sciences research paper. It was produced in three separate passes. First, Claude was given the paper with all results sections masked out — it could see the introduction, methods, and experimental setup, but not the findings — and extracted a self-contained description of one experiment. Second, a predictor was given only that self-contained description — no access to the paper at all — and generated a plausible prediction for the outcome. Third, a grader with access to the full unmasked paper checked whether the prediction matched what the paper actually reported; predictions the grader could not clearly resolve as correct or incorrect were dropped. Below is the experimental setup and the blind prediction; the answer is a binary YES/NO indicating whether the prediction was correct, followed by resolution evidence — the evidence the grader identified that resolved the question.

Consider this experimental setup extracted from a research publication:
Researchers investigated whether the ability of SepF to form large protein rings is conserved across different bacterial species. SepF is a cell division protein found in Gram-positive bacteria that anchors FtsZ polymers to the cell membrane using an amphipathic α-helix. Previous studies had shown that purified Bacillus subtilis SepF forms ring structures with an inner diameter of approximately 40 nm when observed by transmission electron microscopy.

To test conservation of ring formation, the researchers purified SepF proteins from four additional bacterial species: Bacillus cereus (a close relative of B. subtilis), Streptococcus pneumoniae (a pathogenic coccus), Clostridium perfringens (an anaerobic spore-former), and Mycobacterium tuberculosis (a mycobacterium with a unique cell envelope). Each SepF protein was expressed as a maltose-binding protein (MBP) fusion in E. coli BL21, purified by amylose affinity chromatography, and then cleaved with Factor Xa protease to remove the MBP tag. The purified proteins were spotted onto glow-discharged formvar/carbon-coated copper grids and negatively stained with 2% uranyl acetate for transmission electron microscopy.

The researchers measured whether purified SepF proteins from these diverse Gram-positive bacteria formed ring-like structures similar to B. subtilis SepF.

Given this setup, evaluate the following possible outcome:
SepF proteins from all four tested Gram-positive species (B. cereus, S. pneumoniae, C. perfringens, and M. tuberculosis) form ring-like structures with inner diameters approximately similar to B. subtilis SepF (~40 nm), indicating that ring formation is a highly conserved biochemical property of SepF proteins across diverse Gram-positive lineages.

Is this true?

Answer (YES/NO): NO